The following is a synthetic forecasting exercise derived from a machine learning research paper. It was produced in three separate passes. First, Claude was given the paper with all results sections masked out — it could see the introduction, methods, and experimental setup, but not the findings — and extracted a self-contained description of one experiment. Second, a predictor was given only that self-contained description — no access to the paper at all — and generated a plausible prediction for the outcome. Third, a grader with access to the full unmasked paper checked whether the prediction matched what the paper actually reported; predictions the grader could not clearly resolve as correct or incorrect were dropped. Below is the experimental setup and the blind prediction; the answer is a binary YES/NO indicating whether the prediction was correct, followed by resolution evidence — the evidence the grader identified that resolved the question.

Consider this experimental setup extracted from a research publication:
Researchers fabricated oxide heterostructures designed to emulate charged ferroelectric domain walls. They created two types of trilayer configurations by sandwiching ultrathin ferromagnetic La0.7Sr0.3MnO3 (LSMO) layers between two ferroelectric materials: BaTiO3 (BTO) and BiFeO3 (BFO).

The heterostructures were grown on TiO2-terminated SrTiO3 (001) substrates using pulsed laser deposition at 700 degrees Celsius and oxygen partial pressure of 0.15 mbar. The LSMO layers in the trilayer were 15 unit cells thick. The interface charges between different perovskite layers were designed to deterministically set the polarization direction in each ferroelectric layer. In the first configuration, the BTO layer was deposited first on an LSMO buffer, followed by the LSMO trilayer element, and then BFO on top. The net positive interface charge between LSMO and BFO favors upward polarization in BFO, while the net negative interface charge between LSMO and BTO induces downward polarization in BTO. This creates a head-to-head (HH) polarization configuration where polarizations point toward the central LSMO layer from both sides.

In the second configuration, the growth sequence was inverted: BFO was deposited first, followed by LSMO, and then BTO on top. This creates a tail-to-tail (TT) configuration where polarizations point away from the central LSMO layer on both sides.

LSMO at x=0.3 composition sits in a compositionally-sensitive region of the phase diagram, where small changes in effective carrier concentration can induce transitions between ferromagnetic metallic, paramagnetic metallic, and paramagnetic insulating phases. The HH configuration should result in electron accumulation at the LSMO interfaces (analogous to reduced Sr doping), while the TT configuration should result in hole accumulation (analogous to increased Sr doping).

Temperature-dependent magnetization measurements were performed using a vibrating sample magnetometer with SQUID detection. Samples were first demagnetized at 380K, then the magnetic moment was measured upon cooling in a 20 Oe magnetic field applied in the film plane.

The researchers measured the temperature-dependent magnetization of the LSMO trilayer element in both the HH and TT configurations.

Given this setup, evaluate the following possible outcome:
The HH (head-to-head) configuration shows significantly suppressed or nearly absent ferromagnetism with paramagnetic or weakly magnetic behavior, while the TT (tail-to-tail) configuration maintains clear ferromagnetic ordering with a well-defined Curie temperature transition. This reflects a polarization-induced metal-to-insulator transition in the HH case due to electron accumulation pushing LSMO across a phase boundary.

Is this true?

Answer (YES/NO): NO